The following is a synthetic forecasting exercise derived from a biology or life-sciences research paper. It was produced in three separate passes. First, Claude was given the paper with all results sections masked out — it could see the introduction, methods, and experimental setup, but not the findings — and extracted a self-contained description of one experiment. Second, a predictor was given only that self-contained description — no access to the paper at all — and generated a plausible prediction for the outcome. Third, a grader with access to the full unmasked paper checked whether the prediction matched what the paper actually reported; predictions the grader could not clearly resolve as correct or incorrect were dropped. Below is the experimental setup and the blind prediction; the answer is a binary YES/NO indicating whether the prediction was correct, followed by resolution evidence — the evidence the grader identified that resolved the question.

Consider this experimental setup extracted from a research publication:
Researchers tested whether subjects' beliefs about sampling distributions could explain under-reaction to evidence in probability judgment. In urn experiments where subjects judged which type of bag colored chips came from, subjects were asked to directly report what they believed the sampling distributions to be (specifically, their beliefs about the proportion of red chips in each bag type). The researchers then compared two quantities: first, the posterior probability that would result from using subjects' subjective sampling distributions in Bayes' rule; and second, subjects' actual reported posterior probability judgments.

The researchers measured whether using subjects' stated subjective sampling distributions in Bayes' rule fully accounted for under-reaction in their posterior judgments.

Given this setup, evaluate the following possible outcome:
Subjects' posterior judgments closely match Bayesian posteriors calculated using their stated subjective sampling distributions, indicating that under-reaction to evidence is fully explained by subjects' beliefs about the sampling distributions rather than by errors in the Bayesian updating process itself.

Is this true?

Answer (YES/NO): NO